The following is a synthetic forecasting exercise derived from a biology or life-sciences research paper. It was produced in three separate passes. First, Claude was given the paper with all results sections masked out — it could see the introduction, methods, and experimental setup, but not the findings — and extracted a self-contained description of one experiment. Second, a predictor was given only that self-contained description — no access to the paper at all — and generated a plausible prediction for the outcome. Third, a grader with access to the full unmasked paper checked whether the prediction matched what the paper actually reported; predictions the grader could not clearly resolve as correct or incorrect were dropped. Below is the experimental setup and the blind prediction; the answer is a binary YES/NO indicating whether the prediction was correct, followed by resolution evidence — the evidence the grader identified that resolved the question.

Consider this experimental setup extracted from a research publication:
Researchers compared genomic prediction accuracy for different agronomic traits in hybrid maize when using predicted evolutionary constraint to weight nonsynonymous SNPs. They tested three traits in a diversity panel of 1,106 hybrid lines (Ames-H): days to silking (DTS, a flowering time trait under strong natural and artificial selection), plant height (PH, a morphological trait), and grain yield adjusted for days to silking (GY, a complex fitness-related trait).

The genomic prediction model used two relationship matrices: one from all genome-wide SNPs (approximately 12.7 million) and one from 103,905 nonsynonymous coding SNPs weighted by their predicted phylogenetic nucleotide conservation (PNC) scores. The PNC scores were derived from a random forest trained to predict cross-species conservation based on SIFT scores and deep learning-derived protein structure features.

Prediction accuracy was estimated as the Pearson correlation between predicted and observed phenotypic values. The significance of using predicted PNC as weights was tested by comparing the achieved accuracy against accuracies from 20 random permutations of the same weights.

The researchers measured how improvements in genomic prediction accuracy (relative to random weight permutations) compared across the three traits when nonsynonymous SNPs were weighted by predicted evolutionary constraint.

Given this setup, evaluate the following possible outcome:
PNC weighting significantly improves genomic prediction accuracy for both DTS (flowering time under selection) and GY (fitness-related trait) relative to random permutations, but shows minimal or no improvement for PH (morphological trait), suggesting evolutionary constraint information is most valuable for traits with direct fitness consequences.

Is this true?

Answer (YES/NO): NO